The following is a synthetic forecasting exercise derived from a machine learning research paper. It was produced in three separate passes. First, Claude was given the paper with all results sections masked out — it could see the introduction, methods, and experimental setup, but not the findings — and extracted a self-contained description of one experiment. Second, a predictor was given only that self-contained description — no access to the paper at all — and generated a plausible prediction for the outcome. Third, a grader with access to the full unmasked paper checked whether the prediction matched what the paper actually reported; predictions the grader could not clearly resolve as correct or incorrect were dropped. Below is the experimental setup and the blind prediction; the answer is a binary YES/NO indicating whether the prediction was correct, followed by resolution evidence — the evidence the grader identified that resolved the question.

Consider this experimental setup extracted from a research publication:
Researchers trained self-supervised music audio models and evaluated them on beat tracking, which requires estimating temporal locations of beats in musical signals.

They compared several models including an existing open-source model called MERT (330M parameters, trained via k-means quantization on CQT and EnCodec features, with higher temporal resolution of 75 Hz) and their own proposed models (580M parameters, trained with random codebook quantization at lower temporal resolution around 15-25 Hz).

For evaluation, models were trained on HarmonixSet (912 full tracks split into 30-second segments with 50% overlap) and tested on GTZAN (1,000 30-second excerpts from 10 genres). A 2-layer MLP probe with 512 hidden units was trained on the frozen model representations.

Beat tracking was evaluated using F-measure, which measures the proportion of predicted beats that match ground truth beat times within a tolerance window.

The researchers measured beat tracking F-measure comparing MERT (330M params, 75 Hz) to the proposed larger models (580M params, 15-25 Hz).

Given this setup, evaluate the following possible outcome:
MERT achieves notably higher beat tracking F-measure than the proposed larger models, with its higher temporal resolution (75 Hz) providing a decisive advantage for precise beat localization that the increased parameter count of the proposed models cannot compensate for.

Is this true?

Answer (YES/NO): NO